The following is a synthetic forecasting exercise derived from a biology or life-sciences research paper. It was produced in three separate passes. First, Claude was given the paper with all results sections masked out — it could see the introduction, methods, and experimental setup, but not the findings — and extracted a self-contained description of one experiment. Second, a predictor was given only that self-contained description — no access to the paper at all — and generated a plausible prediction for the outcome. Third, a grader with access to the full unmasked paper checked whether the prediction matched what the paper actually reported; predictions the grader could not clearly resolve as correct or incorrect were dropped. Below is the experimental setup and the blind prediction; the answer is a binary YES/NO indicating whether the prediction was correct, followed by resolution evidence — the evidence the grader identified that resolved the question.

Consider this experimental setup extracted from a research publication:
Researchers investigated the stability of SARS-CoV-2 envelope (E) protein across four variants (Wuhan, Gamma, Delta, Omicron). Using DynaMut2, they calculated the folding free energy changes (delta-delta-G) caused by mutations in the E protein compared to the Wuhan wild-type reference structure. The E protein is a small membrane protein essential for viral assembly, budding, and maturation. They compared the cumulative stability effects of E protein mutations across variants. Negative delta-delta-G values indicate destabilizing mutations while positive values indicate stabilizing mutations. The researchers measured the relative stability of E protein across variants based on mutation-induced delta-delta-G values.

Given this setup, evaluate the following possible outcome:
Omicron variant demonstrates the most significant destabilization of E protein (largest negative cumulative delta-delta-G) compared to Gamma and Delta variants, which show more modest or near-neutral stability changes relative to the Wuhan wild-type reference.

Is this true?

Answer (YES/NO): YES